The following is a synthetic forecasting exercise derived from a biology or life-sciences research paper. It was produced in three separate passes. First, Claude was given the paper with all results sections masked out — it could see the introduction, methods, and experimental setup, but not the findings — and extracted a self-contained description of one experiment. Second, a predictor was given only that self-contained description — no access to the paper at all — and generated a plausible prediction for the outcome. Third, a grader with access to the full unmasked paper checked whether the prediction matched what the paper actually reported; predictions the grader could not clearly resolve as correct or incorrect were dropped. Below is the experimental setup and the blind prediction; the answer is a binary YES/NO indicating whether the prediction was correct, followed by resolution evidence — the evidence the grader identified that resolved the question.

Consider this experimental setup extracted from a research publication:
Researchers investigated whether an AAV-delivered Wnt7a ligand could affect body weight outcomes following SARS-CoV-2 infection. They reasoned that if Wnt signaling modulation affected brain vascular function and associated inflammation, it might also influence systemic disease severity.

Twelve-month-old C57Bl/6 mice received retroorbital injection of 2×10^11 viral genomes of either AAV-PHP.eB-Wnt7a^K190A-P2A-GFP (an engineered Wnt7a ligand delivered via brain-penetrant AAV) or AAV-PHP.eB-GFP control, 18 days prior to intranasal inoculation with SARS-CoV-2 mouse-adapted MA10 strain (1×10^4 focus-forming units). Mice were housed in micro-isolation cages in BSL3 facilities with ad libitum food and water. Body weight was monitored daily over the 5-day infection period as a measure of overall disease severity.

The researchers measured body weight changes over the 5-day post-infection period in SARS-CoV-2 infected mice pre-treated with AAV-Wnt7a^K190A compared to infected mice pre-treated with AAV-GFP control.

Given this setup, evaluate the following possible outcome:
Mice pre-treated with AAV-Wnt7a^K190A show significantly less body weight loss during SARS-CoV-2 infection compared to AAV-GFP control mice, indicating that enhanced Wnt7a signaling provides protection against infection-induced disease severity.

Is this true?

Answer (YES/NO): NO